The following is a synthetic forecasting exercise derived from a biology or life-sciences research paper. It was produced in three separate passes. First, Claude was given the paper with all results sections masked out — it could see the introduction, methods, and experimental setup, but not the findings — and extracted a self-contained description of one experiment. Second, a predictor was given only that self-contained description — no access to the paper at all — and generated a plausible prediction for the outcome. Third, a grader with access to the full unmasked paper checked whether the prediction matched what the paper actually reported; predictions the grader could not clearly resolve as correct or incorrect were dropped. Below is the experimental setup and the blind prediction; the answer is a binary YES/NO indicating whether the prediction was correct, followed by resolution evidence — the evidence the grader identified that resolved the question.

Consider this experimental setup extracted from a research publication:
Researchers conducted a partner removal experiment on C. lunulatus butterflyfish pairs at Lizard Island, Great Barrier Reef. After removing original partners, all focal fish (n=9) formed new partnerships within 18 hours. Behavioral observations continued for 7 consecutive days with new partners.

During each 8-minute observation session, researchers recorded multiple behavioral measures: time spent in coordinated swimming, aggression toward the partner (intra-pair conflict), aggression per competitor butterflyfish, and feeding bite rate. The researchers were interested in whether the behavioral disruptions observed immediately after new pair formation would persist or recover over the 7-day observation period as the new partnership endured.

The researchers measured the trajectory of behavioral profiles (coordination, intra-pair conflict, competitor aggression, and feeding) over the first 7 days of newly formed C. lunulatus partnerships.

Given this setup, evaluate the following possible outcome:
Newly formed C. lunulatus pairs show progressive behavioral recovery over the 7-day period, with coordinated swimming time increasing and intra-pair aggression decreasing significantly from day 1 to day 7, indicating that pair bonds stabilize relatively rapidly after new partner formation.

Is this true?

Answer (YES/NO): YES